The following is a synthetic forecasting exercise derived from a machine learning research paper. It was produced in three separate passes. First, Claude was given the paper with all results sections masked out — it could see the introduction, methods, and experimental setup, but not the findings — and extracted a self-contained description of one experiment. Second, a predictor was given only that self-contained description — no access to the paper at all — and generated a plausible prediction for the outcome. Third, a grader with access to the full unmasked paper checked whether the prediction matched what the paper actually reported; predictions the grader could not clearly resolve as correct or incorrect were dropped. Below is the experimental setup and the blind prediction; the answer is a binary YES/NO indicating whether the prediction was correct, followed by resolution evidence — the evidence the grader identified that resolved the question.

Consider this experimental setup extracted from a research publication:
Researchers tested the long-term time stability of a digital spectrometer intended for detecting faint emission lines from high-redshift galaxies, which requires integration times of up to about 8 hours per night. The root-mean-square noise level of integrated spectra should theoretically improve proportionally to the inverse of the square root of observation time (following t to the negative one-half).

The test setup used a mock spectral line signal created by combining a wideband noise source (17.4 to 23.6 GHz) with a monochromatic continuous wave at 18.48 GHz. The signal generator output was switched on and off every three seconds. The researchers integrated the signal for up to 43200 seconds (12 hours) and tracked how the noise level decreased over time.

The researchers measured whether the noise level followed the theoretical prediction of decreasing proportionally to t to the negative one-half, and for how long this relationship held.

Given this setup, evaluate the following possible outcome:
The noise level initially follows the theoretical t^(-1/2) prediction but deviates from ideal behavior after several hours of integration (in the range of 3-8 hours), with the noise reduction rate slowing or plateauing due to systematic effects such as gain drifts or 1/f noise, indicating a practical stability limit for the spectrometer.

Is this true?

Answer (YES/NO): NO